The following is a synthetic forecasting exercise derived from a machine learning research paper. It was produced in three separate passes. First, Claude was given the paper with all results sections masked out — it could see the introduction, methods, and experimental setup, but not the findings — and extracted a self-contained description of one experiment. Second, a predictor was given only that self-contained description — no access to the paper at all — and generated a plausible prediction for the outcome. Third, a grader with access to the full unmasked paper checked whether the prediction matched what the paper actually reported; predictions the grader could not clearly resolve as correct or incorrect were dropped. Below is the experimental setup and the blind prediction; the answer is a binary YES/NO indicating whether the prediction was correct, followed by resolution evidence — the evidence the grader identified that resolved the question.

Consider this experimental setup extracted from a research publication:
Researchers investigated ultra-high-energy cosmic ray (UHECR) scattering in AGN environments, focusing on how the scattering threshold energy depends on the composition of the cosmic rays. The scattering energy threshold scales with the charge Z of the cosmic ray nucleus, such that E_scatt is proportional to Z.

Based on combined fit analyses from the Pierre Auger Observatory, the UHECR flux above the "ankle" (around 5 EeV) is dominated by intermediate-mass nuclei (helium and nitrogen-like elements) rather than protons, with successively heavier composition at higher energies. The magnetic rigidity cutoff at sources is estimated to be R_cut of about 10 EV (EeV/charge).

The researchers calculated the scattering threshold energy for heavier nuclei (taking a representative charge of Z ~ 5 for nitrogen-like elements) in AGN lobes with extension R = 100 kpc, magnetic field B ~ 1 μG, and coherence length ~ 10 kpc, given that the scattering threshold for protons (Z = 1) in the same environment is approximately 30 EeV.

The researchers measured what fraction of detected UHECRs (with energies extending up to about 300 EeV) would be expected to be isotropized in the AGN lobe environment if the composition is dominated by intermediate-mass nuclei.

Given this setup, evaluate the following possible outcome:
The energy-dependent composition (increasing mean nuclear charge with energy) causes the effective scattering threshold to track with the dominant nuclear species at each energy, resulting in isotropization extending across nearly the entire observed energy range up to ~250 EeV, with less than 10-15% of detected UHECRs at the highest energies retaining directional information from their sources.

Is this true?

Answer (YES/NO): NO